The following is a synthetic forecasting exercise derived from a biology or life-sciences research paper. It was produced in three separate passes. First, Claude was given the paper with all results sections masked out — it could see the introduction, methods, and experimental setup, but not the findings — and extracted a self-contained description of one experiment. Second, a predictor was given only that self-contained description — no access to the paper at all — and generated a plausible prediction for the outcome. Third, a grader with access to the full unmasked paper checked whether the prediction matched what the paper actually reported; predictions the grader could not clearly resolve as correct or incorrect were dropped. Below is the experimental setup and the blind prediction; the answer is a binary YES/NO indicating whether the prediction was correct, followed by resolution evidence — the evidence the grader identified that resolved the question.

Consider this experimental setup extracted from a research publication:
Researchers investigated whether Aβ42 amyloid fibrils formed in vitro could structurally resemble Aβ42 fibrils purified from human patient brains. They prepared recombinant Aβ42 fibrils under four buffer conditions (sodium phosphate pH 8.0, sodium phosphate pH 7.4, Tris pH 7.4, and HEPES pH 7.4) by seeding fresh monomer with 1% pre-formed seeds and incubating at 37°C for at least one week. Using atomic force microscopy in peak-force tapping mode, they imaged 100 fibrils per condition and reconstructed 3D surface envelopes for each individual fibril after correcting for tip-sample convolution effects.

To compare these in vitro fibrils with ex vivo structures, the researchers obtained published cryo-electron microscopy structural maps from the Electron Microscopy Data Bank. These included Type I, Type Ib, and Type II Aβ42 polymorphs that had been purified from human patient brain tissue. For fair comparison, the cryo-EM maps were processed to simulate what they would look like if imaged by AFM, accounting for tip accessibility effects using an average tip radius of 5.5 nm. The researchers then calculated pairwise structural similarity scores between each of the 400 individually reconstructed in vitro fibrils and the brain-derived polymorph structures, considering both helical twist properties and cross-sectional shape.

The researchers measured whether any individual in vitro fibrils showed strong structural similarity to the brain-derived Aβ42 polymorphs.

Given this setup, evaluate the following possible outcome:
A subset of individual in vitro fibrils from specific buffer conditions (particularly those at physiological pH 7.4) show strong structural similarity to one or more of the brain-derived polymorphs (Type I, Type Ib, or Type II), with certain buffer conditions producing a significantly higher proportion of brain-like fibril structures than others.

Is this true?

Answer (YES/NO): NO